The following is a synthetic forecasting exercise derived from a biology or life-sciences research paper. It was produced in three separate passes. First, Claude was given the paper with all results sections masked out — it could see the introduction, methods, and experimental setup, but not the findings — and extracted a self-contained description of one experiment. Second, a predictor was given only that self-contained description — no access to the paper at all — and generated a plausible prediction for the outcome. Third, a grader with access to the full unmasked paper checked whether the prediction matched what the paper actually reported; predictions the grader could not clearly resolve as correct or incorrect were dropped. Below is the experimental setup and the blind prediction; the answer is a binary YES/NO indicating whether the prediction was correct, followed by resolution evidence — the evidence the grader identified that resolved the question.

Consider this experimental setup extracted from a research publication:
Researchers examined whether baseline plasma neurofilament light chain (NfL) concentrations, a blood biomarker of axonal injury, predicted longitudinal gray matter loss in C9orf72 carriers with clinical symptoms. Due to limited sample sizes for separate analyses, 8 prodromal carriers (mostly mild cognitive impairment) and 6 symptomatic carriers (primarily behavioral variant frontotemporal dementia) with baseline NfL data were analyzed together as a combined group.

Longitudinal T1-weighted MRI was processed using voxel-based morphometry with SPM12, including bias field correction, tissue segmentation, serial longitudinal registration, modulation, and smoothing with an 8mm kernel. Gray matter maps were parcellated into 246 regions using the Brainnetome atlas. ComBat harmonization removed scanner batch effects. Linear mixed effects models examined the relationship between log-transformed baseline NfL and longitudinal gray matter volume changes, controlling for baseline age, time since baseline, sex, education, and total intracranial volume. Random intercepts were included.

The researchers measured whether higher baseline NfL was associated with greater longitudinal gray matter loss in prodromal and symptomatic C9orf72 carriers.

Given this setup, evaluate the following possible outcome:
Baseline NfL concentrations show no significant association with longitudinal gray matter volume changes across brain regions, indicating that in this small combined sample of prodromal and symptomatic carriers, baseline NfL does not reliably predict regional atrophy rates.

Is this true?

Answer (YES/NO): NO